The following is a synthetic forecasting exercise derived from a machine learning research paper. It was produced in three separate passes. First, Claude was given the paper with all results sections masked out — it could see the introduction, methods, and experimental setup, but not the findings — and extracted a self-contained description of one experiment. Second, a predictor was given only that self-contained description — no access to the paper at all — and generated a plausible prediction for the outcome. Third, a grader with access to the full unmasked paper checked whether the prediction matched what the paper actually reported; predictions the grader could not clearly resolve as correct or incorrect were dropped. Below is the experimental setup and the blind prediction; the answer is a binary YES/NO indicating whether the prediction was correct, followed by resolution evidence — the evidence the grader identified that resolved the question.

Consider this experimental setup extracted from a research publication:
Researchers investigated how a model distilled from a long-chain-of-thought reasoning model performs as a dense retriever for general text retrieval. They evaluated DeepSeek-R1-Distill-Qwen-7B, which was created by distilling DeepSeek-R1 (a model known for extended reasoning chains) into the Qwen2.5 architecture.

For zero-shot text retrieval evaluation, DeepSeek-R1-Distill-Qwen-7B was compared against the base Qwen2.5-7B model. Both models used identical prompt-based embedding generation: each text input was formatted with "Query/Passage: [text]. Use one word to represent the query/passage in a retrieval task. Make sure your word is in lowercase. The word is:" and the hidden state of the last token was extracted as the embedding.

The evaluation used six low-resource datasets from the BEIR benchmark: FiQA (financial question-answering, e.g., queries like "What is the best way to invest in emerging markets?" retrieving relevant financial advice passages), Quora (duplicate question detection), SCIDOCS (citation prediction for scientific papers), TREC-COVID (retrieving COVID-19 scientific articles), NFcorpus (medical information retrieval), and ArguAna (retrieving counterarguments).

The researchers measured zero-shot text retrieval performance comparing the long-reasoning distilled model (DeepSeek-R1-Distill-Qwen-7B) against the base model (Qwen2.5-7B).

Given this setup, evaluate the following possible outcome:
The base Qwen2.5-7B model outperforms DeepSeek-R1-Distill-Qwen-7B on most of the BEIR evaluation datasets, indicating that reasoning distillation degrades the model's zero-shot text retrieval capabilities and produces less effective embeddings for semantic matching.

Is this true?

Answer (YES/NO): YES